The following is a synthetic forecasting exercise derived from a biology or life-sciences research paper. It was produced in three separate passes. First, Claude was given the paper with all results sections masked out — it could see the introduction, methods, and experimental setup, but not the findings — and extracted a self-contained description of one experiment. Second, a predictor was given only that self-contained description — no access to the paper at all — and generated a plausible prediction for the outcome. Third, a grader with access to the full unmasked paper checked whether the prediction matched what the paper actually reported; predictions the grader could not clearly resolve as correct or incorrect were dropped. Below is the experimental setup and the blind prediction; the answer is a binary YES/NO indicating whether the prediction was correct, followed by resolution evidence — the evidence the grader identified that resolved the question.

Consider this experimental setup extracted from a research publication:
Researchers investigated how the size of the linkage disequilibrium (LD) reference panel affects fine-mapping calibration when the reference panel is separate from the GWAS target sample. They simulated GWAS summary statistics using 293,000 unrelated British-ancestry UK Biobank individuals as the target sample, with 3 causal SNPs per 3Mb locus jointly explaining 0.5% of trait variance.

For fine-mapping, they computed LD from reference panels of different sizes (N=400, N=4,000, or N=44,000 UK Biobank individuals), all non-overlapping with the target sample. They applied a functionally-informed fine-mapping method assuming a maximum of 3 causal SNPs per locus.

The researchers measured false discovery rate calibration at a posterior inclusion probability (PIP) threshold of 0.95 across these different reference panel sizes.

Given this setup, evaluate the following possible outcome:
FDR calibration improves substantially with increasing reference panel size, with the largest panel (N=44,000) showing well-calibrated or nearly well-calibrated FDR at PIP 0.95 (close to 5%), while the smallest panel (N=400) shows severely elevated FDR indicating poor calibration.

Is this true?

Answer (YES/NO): YES